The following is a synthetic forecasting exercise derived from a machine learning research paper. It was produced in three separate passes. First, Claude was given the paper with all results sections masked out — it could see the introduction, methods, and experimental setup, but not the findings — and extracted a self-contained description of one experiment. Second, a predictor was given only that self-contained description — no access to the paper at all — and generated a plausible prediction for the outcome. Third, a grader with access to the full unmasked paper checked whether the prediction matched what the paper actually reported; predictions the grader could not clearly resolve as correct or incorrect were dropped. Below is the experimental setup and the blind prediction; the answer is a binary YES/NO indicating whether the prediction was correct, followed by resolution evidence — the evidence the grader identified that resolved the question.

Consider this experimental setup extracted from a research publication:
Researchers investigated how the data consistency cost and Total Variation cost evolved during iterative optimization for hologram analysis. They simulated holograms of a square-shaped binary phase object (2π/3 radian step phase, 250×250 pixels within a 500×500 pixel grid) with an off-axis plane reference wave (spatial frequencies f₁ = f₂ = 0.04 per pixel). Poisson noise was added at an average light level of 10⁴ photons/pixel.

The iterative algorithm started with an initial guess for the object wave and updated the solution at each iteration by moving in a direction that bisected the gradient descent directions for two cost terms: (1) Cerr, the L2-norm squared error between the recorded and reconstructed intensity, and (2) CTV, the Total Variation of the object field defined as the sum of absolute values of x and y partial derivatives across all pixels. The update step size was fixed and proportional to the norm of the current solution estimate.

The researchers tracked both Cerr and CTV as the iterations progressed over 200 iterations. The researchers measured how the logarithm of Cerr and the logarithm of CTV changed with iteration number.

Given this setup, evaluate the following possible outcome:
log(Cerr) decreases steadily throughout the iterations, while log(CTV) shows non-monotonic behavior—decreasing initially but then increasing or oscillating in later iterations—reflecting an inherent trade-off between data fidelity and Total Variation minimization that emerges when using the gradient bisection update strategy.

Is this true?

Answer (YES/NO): NO